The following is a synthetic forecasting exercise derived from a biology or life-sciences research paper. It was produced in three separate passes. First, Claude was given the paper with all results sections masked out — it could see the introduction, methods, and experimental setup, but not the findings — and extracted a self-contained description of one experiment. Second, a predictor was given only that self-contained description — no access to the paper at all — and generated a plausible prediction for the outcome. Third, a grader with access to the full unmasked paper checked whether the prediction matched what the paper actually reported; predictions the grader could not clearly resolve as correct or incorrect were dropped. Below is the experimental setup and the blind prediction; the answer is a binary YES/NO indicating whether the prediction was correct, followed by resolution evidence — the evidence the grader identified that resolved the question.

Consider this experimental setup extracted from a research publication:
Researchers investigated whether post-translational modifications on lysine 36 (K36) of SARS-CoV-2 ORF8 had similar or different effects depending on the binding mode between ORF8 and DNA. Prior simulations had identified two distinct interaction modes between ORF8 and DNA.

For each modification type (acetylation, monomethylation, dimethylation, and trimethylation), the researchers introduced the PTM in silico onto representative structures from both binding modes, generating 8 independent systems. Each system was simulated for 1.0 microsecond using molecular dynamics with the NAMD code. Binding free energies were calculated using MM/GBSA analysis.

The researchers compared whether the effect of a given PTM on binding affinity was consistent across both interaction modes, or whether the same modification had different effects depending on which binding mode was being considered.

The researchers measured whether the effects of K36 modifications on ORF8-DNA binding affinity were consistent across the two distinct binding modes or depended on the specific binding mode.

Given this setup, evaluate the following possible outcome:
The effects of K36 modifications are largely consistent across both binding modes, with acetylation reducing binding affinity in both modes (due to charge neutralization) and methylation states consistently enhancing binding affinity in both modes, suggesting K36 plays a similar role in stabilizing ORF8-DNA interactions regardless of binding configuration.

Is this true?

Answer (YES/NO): NO